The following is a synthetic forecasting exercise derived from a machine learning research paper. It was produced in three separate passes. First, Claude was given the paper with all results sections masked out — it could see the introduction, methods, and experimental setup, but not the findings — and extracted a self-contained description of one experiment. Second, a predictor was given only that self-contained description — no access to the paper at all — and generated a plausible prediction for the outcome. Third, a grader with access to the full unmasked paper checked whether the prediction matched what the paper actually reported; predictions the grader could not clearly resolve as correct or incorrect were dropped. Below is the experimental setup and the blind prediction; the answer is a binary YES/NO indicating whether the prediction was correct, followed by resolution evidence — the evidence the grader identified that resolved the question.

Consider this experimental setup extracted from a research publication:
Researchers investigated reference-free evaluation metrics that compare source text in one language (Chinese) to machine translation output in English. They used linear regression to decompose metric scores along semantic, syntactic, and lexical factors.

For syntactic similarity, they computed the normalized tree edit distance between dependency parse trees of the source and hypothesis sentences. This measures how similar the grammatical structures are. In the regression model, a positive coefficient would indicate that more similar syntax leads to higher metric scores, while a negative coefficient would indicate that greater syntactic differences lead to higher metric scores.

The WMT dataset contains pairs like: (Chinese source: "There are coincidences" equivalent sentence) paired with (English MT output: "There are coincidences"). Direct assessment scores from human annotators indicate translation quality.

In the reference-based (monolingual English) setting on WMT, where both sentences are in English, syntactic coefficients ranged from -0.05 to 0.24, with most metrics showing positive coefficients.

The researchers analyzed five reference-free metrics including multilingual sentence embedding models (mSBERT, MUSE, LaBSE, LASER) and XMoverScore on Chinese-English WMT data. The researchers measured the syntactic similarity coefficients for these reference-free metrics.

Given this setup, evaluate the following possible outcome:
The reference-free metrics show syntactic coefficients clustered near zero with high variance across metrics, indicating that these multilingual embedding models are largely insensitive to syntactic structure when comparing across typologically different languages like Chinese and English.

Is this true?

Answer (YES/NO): NO